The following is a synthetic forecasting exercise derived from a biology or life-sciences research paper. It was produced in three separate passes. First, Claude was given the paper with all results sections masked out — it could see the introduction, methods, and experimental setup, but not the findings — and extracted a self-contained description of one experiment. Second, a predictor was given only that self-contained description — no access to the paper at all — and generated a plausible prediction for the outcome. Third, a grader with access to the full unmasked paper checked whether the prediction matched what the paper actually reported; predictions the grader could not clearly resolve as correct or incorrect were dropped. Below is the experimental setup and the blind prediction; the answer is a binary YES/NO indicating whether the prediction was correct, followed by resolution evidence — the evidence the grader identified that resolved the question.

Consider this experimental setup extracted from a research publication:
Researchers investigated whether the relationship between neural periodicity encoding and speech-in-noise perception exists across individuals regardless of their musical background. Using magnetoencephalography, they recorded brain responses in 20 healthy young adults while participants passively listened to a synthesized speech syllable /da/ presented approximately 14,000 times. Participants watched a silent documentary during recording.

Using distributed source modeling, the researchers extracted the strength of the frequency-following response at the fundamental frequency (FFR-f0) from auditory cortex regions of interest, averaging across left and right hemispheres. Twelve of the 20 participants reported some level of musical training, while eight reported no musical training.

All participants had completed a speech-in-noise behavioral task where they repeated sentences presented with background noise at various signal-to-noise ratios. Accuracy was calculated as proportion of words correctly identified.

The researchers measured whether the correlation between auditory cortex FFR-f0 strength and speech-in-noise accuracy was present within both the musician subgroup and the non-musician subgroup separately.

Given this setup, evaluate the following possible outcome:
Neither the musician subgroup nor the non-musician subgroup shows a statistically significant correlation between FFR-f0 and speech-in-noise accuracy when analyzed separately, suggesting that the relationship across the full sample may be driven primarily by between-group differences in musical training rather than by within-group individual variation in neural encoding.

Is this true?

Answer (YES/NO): NO